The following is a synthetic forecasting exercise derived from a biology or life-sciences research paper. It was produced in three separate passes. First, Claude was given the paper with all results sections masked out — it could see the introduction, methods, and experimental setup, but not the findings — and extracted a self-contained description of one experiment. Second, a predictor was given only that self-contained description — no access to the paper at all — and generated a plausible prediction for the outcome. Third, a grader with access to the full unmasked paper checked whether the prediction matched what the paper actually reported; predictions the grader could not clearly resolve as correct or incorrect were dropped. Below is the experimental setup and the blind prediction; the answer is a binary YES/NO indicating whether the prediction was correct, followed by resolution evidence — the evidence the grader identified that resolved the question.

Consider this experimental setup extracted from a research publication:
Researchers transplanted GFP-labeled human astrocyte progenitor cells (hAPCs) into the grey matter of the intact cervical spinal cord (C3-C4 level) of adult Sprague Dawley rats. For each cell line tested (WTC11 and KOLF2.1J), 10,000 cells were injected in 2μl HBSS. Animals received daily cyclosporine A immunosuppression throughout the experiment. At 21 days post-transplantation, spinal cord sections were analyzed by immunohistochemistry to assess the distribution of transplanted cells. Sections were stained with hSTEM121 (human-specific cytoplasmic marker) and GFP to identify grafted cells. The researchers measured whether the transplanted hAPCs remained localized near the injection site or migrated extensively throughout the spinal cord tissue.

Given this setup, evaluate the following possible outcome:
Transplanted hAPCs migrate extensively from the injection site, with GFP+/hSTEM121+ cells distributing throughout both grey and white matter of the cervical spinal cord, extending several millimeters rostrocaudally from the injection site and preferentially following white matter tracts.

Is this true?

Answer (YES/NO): NO